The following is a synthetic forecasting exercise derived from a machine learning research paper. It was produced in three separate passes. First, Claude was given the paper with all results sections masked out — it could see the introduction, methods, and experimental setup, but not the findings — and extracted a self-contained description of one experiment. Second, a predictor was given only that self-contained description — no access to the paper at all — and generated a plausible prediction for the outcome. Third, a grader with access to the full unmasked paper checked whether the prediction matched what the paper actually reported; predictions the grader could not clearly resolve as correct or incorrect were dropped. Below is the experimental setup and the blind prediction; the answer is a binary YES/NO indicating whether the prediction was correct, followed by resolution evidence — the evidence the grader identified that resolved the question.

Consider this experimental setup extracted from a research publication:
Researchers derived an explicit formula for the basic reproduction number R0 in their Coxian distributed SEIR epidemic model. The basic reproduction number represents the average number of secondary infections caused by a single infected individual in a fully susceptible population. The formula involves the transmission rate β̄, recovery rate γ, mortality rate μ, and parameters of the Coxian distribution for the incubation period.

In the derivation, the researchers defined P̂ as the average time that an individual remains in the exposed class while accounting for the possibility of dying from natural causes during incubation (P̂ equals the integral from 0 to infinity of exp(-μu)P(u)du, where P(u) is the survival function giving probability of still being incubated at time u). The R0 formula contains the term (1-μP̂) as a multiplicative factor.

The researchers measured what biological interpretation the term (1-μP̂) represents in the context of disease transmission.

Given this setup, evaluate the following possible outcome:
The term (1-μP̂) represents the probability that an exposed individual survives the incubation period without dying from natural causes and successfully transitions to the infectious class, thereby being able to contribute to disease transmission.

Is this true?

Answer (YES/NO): YES